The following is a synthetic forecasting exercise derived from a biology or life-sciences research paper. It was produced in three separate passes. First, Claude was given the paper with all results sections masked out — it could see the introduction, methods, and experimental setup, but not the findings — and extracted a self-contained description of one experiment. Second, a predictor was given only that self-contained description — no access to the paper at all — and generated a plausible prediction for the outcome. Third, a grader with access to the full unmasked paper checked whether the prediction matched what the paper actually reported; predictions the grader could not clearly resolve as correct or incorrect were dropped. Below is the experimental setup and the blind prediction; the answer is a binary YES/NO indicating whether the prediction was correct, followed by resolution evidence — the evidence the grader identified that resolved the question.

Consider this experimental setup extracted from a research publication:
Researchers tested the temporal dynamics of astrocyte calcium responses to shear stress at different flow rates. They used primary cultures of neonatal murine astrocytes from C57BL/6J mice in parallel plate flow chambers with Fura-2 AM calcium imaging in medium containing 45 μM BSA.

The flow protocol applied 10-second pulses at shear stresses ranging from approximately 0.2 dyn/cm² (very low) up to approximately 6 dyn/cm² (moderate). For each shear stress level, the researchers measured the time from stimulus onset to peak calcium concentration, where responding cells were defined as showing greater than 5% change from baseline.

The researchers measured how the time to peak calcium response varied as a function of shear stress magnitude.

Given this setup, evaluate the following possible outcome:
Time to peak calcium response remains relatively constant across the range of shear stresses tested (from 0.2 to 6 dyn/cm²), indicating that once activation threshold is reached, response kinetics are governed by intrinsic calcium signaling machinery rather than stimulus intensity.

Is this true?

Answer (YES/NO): NO